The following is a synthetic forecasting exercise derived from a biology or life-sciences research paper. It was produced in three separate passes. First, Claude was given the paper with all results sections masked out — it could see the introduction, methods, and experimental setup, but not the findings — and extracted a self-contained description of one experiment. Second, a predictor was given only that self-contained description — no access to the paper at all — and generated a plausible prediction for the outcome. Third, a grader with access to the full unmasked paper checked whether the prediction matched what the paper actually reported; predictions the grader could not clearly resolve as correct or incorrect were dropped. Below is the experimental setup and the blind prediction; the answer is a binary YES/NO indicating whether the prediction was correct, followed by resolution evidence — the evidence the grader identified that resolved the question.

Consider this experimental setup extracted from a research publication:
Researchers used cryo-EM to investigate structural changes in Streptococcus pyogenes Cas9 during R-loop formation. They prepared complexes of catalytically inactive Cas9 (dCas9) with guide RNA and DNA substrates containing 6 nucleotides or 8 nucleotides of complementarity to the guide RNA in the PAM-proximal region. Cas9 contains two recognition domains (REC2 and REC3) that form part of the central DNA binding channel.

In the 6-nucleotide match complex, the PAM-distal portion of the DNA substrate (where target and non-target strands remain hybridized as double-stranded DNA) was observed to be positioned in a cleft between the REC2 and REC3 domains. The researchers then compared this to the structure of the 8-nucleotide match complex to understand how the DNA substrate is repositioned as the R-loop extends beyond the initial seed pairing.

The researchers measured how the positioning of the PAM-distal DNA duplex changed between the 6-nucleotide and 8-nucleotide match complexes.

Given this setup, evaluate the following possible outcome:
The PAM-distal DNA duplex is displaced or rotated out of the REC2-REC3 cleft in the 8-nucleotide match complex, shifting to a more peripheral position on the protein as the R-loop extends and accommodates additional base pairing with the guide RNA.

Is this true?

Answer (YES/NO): NO